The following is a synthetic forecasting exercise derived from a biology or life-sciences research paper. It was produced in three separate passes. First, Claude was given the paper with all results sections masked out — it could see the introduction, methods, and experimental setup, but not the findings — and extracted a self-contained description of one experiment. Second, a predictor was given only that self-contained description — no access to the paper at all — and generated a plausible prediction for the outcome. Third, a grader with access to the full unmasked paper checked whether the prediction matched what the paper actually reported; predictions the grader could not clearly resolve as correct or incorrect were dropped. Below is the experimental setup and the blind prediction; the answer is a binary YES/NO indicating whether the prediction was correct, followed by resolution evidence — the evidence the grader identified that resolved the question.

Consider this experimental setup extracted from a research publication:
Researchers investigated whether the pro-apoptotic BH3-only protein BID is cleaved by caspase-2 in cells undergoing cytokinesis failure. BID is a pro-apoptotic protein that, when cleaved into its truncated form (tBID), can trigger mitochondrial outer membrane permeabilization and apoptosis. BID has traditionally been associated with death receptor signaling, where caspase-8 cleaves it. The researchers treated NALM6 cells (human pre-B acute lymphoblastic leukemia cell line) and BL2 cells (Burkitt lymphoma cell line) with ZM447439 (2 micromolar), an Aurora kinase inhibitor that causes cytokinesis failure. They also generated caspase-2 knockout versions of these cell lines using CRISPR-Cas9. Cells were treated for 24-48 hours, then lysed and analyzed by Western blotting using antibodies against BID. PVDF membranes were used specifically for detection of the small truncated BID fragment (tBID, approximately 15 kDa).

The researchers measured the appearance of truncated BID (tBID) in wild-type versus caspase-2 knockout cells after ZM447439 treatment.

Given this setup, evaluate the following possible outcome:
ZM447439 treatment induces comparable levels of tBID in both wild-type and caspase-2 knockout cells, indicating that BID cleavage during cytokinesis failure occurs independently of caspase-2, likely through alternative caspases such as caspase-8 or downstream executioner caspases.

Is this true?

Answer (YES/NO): NO